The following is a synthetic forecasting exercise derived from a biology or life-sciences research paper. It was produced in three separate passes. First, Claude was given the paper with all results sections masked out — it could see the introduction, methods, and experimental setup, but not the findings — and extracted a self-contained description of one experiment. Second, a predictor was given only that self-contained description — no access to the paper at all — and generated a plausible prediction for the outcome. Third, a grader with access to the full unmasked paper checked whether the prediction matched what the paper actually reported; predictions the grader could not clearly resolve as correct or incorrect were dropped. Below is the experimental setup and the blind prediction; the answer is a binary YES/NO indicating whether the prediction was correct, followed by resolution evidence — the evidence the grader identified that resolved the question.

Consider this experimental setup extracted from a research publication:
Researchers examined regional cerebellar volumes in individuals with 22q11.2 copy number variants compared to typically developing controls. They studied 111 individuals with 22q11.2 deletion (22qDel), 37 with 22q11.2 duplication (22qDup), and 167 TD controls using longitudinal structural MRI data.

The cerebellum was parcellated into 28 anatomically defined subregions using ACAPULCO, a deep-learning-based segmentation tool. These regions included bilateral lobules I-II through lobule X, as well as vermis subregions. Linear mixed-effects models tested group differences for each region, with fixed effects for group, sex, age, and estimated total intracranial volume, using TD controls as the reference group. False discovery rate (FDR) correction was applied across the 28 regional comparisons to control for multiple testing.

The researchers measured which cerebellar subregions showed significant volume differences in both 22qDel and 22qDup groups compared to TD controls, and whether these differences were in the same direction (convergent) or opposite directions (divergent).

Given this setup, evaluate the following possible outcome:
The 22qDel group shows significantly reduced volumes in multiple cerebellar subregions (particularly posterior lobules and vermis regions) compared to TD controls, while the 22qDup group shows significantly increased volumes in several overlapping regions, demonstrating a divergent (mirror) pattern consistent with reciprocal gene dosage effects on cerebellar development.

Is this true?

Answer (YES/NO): NO